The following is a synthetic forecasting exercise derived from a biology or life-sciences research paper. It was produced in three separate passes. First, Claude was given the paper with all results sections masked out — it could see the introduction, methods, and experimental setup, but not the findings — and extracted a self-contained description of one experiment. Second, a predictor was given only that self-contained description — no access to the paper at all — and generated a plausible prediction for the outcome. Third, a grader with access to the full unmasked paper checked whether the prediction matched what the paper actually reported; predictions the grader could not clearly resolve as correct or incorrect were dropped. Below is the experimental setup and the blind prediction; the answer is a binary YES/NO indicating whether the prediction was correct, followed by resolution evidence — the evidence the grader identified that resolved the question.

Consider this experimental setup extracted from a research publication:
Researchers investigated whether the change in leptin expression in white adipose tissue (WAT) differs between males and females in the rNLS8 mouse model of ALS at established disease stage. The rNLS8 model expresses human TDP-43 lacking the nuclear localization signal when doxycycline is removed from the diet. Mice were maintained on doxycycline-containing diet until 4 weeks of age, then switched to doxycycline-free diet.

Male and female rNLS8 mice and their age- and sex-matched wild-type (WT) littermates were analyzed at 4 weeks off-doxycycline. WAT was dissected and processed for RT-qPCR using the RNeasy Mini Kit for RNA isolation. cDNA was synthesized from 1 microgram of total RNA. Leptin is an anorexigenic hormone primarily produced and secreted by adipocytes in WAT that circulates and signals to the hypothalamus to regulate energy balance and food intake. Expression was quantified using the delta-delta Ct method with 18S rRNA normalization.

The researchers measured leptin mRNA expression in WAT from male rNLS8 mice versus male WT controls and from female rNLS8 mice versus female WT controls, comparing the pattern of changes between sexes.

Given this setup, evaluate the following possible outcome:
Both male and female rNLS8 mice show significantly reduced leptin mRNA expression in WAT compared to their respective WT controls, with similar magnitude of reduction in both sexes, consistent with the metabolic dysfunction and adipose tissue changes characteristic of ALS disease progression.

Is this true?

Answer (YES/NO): NO